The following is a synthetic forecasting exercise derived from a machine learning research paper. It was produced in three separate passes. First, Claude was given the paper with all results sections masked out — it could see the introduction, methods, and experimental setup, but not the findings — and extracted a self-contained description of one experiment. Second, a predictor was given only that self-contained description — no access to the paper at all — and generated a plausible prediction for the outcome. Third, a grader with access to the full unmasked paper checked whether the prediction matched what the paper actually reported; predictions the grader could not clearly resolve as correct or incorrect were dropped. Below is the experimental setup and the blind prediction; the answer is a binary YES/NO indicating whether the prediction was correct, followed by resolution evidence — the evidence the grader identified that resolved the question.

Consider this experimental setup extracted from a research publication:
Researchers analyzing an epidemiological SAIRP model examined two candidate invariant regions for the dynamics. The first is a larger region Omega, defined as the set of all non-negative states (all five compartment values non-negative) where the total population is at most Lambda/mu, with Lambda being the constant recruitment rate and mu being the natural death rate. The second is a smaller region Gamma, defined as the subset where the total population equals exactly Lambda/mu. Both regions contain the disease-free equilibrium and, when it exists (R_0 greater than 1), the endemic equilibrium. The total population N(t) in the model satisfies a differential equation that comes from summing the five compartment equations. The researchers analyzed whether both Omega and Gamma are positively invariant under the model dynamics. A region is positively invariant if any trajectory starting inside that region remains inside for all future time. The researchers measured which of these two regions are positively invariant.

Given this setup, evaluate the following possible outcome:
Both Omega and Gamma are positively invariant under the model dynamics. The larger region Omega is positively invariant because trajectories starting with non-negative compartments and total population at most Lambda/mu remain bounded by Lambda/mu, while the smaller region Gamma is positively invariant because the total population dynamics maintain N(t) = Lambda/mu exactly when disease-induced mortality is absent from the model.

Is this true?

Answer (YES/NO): YES